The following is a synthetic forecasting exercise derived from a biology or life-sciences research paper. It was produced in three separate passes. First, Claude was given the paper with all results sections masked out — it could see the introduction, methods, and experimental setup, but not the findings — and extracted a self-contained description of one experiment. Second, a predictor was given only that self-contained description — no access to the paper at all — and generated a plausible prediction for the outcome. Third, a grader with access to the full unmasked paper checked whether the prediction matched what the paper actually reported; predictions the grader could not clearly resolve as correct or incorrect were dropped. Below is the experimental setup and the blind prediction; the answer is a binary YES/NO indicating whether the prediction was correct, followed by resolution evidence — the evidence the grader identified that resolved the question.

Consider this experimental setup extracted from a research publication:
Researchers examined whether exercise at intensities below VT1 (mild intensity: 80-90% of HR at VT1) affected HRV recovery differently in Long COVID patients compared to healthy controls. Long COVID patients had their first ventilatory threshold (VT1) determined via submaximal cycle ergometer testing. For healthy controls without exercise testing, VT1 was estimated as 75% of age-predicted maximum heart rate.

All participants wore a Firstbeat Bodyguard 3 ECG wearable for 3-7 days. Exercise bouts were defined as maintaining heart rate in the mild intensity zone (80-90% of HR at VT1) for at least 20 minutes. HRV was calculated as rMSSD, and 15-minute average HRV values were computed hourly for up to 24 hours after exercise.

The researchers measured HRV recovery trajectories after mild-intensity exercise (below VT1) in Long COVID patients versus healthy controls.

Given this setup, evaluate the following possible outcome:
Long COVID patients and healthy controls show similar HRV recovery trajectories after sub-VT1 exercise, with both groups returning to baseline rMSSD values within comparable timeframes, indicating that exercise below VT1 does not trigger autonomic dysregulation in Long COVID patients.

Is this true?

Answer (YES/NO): NO